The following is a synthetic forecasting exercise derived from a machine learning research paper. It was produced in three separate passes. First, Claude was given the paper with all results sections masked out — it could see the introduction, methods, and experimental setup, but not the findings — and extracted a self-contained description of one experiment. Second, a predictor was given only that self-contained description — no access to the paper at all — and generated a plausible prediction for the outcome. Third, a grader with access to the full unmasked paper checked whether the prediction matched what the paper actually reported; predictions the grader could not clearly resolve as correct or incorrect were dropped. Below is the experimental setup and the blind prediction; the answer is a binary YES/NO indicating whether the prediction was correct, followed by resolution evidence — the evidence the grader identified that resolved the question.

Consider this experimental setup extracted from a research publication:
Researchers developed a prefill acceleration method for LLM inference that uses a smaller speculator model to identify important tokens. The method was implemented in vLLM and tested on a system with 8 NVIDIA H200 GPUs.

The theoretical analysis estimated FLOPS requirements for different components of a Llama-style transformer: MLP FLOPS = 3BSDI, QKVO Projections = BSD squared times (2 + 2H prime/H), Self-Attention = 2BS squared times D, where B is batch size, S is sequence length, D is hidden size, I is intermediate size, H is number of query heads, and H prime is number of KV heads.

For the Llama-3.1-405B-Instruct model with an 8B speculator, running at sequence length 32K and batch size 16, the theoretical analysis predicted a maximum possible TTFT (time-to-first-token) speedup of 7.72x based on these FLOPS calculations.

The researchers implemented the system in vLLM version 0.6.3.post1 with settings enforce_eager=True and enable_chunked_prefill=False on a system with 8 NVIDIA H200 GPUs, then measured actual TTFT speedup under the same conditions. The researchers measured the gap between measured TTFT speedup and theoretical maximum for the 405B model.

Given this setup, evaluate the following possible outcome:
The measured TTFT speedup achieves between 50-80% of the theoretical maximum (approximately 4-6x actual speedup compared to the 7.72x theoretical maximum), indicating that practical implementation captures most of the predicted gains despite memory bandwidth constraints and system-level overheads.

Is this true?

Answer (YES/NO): NO